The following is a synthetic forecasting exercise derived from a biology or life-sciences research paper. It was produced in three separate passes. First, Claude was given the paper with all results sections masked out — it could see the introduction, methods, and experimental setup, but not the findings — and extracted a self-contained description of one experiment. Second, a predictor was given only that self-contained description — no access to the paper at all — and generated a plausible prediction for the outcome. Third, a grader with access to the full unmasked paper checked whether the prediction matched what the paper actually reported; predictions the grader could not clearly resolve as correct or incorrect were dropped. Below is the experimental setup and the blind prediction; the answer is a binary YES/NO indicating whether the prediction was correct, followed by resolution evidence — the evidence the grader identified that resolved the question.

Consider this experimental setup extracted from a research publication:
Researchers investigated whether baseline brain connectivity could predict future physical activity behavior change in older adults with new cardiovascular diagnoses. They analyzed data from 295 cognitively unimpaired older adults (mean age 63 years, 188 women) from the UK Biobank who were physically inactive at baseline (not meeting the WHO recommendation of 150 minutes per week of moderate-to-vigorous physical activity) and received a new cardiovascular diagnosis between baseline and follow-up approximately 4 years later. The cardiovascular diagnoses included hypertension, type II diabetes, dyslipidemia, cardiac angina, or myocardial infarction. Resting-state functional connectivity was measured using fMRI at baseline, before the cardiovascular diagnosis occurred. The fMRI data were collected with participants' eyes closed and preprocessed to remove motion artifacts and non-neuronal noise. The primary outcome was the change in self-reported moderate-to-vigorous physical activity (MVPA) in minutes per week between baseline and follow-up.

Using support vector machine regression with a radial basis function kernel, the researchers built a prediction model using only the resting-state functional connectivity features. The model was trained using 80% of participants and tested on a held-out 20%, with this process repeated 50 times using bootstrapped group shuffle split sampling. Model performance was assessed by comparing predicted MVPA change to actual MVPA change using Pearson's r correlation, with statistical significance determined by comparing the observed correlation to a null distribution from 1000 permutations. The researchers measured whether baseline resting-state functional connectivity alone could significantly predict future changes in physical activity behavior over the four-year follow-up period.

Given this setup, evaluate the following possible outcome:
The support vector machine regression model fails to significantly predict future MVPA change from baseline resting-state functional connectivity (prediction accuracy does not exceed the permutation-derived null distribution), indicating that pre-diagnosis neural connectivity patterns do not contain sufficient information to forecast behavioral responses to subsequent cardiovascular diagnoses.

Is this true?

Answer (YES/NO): NO